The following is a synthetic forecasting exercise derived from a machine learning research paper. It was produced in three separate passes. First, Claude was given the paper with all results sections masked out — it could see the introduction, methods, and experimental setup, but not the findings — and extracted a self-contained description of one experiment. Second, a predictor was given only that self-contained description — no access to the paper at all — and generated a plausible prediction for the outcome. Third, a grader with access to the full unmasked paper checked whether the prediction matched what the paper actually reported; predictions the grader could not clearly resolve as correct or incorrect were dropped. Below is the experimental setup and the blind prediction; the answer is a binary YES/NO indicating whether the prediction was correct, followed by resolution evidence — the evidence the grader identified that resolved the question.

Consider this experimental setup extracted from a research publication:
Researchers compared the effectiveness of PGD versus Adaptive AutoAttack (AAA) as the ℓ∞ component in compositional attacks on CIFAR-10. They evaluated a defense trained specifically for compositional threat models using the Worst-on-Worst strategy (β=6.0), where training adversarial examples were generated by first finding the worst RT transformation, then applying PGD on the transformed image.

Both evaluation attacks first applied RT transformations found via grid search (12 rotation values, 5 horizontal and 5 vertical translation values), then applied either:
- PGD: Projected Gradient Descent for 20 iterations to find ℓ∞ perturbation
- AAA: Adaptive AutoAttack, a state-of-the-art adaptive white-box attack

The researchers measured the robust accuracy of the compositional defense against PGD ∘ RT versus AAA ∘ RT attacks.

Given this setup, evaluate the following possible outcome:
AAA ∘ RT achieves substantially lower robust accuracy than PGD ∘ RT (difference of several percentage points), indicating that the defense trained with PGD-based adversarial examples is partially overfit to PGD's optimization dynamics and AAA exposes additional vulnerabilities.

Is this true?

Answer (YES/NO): YES